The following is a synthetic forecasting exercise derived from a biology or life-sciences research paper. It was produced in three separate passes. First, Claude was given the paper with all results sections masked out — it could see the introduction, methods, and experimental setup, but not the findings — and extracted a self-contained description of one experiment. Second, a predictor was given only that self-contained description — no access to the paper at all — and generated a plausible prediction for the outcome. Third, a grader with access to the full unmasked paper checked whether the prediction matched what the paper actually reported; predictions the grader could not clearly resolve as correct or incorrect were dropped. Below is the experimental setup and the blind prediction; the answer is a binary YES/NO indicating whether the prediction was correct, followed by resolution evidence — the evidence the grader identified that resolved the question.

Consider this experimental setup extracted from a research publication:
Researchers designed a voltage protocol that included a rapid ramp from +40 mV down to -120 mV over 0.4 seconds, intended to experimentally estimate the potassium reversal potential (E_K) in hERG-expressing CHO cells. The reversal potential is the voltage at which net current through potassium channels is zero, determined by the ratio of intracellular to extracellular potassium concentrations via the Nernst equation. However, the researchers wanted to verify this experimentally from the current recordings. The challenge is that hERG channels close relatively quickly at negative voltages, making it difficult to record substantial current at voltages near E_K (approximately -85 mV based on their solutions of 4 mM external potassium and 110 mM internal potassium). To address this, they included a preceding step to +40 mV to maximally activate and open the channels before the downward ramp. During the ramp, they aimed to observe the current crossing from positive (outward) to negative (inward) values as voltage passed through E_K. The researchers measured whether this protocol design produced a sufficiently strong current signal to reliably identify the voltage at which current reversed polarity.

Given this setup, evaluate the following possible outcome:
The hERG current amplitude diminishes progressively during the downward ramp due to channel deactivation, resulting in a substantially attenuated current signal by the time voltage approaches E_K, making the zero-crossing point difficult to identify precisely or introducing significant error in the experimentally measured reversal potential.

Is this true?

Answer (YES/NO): NO